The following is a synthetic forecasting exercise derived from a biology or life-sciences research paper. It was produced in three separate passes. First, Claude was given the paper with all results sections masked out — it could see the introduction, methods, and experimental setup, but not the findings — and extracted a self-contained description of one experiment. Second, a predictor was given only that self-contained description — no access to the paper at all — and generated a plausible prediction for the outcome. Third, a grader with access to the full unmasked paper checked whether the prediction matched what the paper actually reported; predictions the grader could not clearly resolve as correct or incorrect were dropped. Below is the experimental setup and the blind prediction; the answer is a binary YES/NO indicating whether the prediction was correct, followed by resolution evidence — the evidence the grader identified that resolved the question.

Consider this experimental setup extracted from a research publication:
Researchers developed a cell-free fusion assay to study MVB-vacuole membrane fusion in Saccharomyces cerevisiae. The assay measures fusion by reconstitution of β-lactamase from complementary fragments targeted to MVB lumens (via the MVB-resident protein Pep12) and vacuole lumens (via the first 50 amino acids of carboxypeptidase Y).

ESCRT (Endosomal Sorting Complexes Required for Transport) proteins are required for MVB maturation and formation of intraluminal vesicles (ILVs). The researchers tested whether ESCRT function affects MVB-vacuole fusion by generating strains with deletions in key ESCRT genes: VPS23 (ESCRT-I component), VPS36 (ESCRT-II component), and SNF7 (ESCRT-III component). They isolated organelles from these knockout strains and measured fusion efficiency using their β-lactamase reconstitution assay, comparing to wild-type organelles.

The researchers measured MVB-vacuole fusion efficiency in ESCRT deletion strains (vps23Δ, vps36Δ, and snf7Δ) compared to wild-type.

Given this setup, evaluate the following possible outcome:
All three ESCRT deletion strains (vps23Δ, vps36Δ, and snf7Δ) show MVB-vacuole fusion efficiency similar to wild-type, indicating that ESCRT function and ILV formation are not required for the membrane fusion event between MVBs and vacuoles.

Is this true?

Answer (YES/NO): NO